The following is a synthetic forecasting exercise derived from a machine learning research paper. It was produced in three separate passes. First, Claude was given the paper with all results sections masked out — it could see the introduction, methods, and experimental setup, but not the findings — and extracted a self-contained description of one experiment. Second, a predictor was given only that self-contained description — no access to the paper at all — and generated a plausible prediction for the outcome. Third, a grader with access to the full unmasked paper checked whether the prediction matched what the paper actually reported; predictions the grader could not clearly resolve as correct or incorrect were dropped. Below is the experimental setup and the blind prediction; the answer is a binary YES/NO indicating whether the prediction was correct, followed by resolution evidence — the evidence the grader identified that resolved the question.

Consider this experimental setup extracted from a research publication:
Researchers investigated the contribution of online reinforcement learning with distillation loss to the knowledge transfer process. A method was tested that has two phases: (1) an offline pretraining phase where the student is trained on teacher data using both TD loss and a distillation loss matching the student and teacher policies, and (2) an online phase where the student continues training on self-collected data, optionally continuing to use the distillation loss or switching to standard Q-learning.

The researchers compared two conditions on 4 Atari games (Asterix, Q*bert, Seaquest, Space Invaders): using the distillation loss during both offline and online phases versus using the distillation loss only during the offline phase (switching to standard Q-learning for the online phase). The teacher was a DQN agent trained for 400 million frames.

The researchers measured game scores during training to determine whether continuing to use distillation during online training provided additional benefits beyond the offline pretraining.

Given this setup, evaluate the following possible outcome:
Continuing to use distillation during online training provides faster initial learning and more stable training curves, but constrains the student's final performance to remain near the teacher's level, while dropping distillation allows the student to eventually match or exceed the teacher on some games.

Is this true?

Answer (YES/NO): NO